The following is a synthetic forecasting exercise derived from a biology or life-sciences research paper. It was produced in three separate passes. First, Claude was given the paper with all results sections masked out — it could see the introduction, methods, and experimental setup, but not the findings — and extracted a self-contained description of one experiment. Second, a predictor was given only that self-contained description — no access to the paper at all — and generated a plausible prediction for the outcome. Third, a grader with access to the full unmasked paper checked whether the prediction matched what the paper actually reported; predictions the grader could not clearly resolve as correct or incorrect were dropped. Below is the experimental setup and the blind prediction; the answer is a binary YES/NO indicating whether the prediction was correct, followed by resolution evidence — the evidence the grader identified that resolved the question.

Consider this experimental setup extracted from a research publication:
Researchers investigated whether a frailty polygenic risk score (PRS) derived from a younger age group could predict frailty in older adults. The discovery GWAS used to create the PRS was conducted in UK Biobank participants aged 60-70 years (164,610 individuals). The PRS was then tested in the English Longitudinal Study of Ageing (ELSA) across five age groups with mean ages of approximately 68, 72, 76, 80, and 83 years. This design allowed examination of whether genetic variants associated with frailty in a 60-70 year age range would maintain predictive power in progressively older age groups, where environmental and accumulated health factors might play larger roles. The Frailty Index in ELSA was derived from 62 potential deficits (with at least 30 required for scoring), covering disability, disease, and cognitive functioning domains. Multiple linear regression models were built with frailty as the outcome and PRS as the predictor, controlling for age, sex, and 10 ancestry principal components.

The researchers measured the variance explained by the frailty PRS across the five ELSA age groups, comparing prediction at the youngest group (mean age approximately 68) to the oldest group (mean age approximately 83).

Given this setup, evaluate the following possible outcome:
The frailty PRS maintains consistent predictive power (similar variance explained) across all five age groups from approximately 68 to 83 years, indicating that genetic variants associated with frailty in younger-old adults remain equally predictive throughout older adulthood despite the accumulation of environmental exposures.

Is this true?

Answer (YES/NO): NO